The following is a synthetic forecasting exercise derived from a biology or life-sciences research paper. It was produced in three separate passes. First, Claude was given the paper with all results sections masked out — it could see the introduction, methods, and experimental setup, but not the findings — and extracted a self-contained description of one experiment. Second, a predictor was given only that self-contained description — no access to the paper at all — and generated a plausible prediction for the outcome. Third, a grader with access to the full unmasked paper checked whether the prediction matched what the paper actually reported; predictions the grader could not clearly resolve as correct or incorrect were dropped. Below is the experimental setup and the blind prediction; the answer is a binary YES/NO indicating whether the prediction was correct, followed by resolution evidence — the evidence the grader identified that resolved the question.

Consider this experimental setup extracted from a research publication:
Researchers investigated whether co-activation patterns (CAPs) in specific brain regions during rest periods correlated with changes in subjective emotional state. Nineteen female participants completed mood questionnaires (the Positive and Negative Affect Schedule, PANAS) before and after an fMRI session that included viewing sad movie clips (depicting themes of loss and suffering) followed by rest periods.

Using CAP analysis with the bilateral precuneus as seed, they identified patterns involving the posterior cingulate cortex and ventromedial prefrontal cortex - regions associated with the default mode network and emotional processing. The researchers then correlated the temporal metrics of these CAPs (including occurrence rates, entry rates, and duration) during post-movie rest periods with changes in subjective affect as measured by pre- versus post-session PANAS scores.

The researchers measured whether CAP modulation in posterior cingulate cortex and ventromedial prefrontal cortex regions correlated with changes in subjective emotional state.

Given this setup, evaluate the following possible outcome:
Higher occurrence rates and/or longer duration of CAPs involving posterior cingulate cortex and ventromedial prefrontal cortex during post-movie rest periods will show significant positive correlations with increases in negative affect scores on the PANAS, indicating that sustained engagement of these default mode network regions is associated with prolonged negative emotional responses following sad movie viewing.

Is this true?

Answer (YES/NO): NO